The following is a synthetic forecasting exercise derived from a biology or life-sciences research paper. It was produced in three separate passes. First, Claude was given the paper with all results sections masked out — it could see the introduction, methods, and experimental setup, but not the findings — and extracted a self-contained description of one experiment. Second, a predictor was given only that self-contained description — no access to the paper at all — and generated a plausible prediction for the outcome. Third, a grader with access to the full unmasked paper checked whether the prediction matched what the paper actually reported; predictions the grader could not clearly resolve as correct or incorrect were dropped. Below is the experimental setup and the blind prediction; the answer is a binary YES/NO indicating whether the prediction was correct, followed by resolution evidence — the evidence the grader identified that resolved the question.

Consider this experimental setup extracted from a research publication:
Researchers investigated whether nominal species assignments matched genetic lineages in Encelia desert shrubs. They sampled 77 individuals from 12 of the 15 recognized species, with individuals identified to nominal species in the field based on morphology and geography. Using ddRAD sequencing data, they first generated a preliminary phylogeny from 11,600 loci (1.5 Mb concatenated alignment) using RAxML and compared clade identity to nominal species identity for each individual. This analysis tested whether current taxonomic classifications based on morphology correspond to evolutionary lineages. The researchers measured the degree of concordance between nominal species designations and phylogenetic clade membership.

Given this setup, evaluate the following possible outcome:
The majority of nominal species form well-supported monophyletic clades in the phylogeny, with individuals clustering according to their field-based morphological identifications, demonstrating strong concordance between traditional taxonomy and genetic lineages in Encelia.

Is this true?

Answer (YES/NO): NO